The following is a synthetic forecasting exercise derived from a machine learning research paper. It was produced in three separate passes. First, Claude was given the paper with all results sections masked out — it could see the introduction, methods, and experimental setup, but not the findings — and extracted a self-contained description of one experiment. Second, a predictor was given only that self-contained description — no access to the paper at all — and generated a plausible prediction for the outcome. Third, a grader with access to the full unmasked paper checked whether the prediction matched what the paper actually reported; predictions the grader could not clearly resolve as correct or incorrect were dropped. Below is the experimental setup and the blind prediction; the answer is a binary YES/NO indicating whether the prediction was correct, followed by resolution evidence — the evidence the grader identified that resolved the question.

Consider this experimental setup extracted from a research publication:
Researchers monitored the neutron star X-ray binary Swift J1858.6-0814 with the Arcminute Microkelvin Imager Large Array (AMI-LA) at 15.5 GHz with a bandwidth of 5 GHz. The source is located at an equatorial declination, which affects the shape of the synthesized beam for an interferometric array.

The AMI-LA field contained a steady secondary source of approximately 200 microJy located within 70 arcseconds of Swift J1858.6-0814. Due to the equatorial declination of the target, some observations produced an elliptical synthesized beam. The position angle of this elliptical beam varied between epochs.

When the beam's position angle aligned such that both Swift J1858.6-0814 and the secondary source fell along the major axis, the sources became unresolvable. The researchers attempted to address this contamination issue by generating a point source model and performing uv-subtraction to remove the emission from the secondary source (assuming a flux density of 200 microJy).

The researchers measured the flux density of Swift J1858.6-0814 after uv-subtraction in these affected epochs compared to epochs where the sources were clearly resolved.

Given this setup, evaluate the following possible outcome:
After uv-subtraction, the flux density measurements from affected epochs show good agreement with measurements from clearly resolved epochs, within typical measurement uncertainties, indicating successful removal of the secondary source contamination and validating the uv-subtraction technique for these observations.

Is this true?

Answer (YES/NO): NO